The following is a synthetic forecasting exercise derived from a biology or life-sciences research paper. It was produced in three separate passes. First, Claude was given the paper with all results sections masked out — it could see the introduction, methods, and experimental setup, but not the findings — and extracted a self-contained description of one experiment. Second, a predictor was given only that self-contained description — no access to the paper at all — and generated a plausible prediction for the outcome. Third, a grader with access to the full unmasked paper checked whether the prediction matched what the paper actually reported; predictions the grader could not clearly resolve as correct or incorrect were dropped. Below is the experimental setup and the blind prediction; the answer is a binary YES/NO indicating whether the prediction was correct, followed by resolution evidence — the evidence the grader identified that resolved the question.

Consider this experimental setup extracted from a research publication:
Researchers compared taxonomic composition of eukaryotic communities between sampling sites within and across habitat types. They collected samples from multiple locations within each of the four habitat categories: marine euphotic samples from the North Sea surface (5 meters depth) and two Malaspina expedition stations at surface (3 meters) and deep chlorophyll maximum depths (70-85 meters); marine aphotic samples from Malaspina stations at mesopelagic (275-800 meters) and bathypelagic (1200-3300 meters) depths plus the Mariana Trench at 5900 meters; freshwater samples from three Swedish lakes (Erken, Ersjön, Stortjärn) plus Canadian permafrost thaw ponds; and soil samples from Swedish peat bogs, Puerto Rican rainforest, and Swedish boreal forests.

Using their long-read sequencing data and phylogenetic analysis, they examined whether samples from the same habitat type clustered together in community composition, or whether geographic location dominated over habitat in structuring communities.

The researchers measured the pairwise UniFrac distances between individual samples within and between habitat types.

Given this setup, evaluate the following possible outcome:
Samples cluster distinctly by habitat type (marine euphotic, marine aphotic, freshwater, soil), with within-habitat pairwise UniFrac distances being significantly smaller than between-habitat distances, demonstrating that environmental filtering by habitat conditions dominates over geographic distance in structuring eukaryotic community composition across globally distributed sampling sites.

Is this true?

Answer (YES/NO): YES